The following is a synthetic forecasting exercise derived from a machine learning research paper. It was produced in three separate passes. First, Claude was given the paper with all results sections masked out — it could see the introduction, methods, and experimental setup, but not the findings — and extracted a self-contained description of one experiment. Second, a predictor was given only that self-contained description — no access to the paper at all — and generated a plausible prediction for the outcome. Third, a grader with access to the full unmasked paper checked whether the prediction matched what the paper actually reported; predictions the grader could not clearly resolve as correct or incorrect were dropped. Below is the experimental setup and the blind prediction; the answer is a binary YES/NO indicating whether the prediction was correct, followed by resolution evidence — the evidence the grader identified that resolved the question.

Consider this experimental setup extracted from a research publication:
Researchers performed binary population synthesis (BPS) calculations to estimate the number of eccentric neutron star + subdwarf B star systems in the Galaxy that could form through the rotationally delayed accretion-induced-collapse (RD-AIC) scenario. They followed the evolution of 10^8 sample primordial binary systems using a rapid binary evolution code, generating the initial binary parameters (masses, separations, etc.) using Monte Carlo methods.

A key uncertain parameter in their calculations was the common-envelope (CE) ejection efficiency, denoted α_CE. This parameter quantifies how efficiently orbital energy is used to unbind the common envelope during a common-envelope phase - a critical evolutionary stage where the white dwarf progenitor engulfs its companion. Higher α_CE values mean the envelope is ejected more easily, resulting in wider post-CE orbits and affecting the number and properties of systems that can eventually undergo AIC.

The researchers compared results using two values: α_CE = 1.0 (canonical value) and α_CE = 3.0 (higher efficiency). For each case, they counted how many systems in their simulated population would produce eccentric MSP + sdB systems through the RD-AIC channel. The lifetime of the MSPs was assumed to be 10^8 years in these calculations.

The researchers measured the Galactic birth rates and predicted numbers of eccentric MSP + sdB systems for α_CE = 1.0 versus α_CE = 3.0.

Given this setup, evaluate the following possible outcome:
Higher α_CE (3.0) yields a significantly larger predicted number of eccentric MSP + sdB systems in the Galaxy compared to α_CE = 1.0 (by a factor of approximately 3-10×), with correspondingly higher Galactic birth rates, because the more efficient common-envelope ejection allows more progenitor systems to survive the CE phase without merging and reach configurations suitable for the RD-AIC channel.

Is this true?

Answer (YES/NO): NO